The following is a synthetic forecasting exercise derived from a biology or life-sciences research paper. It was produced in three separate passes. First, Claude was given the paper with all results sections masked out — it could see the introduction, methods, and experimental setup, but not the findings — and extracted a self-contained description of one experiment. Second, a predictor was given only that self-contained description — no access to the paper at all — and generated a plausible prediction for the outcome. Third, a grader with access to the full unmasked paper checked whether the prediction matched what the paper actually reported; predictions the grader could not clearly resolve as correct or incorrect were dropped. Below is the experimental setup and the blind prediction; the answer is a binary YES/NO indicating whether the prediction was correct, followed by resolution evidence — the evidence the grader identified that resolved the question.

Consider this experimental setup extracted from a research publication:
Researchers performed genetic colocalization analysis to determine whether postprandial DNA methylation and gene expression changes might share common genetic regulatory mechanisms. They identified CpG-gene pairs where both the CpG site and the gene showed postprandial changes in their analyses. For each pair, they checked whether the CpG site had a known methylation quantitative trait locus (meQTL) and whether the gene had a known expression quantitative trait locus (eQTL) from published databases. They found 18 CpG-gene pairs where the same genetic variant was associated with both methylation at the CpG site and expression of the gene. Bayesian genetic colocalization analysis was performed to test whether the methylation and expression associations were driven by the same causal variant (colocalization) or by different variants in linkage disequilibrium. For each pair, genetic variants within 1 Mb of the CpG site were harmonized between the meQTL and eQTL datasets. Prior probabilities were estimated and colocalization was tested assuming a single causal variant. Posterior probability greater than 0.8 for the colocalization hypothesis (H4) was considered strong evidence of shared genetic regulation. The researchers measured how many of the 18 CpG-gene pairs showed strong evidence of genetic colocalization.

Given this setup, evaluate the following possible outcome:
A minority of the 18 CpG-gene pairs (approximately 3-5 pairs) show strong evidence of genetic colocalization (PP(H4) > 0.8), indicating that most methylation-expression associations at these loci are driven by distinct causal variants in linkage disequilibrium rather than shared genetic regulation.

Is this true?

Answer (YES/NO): NO